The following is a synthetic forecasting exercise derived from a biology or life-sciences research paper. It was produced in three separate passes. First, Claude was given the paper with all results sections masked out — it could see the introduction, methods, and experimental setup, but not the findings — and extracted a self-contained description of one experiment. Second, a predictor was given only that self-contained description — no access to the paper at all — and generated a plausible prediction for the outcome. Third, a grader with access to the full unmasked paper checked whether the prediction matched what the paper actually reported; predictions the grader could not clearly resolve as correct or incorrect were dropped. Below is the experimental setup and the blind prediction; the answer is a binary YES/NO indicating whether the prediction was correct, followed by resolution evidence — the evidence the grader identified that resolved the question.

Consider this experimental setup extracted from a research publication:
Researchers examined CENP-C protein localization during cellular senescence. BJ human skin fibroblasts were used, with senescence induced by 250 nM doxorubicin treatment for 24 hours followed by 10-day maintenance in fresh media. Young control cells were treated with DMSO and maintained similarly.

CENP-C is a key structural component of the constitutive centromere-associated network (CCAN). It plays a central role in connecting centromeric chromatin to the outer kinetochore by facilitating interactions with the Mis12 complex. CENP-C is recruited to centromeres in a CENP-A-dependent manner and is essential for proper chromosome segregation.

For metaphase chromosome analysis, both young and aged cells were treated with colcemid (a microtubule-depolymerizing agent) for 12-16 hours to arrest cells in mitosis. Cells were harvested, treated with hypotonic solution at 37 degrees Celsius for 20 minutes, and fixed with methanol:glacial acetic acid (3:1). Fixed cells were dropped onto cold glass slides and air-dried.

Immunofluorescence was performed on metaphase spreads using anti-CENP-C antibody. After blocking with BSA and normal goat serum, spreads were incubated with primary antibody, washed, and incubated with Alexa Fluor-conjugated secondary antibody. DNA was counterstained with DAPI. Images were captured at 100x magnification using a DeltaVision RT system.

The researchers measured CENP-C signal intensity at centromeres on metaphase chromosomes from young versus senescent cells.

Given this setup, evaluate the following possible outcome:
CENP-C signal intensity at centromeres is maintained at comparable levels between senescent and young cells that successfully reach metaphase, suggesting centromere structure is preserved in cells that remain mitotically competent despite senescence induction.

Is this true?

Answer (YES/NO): NO